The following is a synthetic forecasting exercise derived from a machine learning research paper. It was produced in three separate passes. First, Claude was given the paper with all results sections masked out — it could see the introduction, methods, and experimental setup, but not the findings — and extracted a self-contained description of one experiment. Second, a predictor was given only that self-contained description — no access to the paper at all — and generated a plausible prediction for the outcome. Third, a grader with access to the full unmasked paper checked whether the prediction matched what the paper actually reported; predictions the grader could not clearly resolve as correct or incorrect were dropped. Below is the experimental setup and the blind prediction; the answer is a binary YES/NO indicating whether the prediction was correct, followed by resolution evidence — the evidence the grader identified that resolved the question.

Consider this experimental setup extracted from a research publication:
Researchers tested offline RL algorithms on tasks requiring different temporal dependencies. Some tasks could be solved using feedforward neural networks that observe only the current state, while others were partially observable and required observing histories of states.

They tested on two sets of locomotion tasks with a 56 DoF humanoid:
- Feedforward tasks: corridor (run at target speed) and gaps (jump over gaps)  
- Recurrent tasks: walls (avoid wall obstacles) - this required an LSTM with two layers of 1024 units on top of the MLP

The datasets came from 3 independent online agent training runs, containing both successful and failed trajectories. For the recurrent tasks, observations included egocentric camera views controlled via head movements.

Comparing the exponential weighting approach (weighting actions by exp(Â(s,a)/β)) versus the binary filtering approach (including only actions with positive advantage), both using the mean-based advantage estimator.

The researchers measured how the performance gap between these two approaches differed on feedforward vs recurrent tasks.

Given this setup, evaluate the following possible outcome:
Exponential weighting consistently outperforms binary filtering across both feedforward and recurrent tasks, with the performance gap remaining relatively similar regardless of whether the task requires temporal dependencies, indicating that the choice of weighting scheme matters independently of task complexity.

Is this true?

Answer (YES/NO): NO